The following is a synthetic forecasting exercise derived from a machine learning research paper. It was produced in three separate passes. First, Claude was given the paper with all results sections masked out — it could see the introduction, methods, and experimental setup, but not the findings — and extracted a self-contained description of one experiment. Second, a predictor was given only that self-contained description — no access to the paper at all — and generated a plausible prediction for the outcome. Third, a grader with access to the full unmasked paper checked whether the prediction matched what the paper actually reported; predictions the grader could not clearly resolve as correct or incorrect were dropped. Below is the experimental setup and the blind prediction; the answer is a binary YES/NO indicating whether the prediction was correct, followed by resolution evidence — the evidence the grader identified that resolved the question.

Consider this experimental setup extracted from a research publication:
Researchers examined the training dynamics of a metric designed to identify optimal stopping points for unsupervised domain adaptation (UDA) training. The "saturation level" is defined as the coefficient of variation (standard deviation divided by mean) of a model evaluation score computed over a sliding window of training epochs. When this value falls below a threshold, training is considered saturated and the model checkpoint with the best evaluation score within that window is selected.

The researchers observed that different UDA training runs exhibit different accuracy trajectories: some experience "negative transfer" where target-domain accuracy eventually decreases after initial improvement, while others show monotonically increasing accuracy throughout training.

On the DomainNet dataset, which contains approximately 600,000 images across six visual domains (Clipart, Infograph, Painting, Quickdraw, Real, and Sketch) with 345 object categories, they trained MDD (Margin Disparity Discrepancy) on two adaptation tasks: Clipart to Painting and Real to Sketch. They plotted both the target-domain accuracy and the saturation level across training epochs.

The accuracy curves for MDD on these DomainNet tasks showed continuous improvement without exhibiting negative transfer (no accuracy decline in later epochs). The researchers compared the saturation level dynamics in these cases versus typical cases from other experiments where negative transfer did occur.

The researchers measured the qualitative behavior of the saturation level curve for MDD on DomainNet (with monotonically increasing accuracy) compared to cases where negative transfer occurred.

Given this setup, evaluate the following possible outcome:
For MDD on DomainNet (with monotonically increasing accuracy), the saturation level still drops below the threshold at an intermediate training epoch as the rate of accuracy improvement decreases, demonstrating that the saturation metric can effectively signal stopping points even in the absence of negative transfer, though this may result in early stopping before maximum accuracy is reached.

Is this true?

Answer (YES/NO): NO